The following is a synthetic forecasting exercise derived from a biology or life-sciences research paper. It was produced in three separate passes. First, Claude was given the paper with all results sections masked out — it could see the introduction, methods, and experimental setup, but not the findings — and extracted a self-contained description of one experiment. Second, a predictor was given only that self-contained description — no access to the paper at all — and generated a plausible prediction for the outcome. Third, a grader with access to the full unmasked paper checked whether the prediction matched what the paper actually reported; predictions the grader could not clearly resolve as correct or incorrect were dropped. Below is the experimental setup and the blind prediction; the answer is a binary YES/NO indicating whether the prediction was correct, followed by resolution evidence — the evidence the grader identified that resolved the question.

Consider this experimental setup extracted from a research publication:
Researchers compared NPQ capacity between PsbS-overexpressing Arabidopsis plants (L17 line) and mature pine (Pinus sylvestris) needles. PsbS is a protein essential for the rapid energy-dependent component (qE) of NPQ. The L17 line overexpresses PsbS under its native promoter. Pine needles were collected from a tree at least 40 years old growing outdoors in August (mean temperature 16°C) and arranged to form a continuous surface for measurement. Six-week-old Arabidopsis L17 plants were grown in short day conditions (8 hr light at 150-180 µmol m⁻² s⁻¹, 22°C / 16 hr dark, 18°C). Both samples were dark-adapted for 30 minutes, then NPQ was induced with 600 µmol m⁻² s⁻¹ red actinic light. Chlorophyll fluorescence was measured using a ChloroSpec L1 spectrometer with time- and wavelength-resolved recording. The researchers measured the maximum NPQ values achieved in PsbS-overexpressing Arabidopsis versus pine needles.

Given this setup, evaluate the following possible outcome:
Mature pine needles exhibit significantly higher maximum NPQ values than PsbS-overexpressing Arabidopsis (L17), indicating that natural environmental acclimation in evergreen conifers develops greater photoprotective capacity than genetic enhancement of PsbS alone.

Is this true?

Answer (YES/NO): NO